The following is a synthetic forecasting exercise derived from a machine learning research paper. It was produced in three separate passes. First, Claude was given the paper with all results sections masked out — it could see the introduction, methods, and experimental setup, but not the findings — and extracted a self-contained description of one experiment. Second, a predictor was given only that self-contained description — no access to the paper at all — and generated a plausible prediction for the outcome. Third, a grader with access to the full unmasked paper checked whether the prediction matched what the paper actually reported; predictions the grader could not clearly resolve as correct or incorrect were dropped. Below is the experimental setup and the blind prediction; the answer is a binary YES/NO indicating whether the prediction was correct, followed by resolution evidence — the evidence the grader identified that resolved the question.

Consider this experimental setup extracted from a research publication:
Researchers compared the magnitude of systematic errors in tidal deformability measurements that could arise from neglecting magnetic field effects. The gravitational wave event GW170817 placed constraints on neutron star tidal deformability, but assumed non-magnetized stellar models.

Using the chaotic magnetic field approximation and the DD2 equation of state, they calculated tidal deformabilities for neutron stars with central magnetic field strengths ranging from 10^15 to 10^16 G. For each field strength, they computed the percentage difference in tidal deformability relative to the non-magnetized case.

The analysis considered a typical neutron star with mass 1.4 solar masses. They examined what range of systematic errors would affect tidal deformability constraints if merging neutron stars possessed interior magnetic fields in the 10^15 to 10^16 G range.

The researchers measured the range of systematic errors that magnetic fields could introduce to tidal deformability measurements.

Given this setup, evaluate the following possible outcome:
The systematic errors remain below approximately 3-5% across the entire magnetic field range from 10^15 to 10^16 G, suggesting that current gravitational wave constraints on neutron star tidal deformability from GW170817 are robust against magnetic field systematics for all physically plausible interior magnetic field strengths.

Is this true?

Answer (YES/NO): NO